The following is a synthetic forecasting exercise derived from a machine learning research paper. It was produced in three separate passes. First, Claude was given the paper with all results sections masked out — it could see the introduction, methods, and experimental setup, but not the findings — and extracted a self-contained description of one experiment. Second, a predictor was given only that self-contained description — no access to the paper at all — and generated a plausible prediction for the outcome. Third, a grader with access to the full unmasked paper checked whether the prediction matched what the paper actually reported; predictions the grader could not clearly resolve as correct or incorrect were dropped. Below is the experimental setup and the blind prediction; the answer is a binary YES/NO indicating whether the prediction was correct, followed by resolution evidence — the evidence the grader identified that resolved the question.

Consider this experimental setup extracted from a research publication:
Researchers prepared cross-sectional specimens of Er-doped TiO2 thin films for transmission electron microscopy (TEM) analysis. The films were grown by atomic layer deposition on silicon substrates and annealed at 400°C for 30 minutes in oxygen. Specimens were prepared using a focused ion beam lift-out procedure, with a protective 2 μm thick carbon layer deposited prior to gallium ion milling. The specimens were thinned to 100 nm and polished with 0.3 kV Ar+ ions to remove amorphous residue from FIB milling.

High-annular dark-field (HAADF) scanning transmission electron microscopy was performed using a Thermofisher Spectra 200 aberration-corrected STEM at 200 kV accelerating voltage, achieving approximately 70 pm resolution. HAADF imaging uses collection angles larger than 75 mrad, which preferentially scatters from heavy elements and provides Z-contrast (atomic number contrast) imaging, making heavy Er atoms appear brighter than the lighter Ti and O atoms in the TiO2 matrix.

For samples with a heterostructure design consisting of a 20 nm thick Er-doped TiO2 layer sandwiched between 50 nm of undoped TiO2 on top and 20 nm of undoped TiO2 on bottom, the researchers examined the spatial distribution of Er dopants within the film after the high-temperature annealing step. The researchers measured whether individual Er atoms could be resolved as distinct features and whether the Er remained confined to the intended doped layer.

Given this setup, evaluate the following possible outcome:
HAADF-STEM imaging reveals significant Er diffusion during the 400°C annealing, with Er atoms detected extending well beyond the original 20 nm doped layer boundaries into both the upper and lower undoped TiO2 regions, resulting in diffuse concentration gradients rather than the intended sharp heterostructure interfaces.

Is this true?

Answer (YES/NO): NO